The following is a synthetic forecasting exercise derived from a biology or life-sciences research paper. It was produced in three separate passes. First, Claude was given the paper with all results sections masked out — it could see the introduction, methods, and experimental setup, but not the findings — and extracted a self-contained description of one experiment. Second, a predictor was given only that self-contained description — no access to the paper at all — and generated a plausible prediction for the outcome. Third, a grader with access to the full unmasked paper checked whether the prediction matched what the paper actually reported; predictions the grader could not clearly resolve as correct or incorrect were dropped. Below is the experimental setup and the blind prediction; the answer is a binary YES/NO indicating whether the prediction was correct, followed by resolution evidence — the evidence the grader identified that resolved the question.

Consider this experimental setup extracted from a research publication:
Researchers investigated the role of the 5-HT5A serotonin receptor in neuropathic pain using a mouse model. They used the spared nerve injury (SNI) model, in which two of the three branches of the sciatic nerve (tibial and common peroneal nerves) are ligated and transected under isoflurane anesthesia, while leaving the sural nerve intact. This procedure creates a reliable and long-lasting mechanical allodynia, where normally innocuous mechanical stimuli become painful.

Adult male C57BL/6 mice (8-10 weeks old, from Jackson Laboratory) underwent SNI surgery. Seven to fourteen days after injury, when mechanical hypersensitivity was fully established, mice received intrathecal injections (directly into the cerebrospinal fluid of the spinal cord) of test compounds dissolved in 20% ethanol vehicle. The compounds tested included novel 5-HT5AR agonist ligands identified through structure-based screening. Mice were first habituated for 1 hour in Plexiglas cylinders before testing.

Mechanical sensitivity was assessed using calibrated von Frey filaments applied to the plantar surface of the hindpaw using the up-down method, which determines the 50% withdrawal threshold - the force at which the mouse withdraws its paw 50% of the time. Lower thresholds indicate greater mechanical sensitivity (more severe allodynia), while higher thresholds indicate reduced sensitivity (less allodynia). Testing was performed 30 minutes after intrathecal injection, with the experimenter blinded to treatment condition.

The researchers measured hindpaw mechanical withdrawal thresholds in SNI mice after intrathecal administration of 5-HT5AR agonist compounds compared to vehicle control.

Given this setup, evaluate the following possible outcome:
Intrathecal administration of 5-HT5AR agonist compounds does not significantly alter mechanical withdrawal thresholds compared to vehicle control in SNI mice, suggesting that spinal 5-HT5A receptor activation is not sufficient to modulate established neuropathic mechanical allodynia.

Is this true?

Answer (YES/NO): NO